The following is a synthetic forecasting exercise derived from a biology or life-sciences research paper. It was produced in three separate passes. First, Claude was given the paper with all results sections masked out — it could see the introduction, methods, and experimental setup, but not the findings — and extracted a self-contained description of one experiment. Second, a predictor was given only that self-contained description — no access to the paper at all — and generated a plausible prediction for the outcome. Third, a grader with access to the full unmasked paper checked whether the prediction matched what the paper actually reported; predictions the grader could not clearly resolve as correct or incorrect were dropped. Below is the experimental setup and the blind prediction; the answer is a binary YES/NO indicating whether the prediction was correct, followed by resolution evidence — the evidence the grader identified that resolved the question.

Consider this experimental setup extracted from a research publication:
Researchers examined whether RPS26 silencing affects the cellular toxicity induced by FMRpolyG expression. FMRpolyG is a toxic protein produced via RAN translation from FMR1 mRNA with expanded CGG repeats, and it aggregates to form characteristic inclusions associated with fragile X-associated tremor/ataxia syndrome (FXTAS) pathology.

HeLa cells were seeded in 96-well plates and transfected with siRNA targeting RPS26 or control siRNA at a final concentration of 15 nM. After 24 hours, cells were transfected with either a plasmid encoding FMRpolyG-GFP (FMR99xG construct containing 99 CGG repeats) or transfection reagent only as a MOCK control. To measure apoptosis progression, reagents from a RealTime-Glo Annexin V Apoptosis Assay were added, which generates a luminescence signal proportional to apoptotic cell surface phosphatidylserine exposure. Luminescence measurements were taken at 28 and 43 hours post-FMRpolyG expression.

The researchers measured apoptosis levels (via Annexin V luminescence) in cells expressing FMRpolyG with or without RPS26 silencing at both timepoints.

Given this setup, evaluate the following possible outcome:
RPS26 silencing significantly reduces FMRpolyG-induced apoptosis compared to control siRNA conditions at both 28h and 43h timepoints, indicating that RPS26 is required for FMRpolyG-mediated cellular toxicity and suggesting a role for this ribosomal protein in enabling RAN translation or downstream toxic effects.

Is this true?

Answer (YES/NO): YES